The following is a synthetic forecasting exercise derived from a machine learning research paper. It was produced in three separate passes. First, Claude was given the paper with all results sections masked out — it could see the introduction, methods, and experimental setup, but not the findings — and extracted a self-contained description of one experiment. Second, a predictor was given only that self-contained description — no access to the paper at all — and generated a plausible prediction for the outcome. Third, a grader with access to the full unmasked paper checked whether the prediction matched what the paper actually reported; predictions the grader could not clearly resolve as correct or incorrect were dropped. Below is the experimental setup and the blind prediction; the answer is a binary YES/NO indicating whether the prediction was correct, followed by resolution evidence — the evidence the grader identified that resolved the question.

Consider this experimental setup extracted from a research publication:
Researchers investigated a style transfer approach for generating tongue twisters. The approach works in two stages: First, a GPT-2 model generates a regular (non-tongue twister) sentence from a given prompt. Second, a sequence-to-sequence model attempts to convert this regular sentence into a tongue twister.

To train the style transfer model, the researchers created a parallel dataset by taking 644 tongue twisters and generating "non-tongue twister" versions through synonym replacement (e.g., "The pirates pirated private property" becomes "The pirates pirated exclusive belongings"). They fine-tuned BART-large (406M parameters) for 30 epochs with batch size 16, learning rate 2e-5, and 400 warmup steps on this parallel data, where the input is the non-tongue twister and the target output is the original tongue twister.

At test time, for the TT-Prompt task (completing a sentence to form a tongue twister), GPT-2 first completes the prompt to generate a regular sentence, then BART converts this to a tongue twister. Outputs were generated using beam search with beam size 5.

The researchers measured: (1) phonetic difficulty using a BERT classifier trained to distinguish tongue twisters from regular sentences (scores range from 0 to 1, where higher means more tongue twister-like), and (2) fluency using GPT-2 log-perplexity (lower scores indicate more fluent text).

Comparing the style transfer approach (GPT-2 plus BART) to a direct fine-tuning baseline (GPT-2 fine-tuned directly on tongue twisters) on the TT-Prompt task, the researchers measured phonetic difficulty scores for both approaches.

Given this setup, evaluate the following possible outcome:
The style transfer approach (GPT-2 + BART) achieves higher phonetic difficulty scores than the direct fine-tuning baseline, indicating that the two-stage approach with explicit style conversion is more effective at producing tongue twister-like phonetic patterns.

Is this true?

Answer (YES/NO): NO